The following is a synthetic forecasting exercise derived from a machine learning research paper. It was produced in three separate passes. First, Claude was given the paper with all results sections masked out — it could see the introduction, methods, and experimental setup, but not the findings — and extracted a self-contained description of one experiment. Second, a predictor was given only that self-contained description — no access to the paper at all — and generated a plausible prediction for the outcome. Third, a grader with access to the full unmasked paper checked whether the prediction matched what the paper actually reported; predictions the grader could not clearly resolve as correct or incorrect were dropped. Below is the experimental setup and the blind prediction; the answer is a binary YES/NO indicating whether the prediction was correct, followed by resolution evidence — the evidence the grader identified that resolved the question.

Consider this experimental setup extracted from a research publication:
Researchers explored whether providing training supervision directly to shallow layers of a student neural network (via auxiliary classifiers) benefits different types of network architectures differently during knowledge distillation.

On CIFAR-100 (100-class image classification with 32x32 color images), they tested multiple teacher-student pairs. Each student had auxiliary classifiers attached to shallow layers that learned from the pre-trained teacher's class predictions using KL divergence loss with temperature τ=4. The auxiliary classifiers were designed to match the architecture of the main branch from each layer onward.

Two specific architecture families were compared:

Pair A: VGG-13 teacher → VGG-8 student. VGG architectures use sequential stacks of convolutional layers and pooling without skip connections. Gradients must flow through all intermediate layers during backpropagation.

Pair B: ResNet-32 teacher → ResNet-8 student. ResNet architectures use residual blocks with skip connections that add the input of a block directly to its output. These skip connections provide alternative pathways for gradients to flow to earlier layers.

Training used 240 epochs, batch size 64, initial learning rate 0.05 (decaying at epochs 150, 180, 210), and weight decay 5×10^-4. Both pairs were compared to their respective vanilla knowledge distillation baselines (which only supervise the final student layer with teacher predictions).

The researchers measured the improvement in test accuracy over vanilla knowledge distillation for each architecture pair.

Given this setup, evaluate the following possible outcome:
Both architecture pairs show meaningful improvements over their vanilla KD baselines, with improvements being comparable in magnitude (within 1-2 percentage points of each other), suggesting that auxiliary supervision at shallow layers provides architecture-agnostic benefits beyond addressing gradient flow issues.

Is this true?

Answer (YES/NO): YES